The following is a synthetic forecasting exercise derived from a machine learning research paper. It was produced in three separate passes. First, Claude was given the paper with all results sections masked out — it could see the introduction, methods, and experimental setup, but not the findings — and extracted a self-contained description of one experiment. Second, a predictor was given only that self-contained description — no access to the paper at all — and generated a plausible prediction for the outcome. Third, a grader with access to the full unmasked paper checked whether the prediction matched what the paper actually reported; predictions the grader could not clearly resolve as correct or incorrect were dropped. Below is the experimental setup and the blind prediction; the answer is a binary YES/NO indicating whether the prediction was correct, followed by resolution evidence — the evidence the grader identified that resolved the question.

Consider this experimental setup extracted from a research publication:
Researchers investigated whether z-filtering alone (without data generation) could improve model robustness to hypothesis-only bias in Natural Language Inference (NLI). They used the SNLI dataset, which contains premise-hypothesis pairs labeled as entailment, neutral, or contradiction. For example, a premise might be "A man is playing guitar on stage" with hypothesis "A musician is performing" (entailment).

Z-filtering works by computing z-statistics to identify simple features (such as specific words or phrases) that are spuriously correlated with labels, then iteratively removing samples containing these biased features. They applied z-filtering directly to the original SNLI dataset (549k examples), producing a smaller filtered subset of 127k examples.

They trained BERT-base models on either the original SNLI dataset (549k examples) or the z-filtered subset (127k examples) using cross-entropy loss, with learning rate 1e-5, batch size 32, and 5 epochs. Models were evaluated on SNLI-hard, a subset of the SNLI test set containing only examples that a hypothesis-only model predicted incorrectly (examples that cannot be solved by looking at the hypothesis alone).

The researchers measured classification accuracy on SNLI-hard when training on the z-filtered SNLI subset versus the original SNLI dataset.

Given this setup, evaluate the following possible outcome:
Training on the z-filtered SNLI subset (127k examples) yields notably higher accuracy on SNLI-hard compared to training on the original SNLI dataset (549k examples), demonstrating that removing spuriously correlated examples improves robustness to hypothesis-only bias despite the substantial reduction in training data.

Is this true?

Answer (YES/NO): NO